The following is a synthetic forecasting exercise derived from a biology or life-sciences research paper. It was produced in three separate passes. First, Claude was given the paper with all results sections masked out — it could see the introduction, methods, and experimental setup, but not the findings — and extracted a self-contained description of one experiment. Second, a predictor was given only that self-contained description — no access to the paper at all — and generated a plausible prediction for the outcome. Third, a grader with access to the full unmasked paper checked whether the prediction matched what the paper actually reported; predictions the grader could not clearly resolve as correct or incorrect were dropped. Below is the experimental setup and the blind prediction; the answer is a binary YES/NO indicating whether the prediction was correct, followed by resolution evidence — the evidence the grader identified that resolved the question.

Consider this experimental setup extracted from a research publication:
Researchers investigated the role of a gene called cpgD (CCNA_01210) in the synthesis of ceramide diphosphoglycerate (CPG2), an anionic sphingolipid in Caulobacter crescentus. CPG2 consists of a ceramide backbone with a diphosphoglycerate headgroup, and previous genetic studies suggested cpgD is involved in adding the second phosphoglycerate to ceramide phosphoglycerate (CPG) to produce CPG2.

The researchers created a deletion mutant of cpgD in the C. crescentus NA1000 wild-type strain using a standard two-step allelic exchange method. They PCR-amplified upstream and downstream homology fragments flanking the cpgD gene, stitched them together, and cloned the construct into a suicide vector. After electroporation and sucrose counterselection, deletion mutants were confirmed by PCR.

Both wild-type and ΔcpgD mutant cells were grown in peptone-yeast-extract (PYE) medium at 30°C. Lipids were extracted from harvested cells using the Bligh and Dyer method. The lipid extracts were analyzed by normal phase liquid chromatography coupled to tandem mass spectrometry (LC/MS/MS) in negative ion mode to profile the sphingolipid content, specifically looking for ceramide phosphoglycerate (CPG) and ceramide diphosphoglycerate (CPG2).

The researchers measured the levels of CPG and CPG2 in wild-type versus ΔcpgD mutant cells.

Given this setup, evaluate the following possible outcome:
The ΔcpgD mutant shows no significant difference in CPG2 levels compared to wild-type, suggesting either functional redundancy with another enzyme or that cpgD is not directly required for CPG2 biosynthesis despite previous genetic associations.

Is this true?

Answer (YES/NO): NO